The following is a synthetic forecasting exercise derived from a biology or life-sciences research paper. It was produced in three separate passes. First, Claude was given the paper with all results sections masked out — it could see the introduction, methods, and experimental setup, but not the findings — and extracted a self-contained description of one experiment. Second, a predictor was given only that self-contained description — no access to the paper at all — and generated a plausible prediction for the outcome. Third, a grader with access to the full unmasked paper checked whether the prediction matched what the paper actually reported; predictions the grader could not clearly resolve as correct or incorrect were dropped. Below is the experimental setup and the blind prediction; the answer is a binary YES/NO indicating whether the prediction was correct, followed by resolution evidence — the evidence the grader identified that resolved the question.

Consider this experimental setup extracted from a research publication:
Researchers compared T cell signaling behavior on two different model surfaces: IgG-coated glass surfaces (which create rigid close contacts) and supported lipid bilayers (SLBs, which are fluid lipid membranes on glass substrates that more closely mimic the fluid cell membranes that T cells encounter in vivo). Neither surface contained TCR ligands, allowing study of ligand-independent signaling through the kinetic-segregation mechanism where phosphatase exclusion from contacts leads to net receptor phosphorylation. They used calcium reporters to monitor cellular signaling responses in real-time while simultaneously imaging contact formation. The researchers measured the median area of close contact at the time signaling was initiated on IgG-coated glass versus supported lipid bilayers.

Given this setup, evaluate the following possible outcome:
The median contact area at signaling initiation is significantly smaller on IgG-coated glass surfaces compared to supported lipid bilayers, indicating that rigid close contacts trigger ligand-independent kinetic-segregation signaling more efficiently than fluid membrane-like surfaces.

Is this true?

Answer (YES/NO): NO